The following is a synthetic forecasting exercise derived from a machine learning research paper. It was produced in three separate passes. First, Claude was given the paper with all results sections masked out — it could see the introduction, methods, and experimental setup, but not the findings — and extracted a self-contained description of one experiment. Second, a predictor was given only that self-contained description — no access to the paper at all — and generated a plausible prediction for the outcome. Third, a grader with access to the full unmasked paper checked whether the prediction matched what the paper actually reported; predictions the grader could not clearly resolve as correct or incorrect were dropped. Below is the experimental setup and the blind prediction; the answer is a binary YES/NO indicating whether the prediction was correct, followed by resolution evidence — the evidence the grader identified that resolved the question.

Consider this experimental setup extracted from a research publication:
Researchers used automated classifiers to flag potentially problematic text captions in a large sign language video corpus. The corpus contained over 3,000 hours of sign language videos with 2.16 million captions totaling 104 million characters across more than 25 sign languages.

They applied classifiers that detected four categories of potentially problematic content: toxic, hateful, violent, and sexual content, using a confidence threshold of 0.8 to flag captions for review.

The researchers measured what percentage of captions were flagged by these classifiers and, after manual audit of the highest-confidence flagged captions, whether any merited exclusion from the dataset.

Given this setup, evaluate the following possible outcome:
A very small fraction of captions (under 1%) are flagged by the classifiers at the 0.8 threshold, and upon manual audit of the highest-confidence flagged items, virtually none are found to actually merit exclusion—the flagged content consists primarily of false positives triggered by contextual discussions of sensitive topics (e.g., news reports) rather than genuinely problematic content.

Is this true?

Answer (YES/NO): YES